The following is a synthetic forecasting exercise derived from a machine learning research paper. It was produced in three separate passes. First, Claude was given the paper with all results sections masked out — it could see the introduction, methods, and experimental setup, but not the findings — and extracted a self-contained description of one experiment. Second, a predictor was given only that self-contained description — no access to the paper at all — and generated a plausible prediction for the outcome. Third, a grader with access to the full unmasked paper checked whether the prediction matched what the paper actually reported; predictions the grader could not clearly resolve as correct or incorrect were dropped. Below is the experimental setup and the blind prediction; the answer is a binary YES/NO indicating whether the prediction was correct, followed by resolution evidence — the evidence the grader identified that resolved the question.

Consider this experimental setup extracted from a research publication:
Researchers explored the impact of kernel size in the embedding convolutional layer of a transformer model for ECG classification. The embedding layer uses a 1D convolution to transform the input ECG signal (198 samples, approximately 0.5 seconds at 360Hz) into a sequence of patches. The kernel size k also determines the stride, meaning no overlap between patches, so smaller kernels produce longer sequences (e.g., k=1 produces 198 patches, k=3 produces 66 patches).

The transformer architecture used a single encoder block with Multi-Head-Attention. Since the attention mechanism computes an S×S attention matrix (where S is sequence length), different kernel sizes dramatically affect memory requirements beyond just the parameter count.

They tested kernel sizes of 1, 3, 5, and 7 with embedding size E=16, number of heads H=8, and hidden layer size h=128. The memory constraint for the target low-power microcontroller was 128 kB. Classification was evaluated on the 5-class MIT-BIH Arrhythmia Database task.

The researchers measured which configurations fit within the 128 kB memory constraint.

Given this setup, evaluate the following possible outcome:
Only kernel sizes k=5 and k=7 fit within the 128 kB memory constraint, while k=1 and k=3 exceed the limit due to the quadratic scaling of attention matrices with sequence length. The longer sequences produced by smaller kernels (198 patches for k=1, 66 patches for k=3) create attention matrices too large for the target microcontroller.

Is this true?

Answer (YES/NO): NO